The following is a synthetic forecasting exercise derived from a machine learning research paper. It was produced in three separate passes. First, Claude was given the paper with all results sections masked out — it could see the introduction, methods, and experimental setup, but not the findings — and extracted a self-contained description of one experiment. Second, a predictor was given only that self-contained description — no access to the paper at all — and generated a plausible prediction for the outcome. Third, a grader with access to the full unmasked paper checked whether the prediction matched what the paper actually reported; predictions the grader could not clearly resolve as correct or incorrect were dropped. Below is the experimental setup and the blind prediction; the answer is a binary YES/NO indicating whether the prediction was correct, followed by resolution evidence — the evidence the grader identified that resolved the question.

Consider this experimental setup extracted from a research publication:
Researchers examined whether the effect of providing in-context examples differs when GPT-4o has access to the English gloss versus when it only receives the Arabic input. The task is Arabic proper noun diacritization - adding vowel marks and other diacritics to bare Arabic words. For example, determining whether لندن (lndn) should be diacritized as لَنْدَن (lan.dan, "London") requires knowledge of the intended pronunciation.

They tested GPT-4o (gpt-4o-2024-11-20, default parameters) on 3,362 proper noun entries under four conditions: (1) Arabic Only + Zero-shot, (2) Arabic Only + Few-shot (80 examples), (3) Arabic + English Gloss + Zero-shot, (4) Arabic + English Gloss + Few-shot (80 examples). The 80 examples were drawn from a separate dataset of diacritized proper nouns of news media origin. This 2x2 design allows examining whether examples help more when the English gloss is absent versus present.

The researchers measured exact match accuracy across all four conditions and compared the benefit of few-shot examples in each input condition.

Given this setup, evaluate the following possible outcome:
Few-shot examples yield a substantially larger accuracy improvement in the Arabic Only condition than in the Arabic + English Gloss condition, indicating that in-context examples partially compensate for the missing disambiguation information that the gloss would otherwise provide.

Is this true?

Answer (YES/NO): NO